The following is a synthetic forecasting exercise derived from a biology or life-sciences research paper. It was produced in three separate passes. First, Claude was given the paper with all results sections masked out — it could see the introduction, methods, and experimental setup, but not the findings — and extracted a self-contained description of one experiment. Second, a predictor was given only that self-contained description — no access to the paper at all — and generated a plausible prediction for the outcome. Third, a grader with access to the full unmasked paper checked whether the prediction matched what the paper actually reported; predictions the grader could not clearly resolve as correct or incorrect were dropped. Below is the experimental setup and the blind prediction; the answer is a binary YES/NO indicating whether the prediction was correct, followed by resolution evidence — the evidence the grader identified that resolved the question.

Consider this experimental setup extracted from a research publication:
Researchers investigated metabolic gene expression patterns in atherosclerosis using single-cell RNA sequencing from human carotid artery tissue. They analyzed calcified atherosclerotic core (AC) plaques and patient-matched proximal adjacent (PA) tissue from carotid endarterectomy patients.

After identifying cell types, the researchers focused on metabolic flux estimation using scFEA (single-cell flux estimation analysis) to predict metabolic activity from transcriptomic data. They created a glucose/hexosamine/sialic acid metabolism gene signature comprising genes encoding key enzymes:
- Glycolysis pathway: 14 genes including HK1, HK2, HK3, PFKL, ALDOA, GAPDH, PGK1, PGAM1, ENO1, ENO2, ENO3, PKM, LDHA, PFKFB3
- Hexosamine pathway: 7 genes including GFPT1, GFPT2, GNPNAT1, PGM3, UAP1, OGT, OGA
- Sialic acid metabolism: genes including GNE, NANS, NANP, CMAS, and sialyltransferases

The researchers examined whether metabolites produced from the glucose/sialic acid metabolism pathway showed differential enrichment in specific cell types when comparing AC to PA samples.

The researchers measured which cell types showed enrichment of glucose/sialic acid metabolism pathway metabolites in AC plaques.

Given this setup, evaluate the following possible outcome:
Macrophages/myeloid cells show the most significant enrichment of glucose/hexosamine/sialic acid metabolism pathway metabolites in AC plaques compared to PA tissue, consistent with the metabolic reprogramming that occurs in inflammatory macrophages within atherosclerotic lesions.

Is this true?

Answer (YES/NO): YES